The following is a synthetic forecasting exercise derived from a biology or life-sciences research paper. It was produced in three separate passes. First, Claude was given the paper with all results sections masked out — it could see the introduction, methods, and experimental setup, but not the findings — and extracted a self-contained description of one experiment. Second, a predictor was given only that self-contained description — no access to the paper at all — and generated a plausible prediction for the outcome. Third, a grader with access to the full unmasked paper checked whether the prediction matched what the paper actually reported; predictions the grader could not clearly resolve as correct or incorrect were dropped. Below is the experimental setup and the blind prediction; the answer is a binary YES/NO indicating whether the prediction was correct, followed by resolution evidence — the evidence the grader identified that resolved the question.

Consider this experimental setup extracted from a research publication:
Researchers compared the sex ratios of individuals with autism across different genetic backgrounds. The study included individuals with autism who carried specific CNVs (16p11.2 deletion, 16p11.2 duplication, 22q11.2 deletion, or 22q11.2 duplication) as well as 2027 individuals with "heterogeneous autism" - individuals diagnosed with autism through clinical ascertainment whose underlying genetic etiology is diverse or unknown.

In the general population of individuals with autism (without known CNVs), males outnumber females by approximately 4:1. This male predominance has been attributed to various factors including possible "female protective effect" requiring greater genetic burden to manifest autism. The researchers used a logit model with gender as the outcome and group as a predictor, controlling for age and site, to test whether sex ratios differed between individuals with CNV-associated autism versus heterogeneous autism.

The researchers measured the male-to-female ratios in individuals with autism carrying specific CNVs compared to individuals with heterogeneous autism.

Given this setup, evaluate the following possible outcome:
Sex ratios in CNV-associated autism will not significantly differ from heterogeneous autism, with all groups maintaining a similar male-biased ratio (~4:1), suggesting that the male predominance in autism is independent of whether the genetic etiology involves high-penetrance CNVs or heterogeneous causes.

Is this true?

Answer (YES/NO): NO